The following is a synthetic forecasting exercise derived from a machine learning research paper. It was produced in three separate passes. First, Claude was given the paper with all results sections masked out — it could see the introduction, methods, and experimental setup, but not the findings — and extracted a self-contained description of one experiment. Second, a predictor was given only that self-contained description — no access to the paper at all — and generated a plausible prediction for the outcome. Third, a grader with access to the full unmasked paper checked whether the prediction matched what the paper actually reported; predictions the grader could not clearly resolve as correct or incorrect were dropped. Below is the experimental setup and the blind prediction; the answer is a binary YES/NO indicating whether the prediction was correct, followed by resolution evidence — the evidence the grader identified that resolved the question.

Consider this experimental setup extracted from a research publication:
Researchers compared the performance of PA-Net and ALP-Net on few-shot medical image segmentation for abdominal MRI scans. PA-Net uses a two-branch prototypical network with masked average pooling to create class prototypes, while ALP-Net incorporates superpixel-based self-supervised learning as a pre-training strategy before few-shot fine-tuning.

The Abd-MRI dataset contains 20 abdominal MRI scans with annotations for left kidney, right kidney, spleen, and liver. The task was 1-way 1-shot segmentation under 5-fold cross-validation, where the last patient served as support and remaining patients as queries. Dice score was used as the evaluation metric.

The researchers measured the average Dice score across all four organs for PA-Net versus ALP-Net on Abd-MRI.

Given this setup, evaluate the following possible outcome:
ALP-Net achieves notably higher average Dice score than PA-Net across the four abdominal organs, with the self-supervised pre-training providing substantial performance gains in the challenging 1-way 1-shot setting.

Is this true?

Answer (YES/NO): YES